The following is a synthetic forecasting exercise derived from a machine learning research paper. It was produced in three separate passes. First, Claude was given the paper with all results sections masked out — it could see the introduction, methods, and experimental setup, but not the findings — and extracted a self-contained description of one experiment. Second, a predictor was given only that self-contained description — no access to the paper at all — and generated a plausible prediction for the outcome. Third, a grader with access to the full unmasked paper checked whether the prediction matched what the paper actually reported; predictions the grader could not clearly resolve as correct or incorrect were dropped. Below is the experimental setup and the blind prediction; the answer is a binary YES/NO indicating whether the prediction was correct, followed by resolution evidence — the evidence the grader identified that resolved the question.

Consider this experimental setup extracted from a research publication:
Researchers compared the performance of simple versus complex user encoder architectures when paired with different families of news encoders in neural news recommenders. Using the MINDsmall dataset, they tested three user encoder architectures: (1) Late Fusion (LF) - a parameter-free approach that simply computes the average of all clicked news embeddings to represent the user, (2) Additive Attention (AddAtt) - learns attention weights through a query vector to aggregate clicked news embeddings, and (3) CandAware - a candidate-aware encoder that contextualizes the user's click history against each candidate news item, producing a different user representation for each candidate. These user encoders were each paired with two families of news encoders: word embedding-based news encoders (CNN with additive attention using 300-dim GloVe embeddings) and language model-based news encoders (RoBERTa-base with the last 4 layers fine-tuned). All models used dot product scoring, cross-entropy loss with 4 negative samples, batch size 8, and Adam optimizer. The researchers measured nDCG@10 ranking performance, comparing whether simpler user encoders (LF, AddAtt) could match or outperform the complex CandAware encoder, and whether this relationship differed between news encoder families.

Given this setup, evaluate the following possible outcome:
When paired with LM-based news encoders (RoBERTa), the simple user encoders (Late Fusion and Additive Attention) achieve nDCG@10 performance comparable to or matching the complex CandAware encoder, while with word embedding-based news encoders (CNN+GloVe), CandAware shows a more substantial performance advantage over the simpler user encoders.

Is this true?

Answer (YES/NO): NO